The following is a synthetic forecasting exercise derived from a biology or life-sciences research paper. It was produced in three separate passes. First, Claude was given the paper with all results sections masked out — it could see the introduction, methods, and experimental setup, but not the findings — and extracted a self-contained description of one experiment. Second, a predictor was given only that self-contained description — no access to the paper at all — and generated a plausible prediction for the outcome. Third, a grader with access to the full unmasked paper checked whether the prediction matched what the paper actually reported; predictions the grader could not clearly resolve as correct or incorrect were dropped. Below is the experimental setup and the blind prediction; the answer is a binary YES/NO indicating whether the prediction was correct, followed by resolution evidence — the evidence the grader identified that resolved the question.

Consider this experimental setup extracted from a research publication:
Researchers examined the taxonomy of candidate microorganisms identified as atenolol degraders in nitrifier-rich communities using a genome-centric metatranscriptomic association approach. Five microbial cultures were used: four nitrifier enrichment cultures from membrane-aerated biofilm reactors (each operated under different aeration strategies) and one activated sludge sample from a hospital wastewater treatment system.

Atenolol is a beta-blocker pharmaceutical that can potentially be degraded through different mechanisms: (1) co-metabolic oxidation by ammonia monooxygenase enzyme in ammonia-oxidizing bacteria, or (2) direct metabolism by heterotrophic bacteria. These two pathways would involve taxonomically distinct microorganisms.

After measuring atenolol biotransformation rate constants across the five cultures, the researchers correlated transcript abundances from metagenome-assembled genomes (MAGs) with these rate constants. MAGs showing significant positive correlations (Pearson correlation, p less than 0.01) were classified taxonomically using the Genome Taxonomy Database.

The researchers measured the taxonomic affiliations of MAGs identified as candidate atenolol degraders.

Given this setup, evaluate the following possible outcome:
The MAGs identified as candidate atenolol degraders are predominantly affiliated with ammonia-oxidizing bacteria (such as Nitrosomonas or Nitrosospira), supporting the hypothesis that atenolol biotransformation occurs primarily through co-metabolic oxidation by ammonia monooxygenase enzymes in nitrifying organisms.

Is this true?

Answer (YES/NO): NO